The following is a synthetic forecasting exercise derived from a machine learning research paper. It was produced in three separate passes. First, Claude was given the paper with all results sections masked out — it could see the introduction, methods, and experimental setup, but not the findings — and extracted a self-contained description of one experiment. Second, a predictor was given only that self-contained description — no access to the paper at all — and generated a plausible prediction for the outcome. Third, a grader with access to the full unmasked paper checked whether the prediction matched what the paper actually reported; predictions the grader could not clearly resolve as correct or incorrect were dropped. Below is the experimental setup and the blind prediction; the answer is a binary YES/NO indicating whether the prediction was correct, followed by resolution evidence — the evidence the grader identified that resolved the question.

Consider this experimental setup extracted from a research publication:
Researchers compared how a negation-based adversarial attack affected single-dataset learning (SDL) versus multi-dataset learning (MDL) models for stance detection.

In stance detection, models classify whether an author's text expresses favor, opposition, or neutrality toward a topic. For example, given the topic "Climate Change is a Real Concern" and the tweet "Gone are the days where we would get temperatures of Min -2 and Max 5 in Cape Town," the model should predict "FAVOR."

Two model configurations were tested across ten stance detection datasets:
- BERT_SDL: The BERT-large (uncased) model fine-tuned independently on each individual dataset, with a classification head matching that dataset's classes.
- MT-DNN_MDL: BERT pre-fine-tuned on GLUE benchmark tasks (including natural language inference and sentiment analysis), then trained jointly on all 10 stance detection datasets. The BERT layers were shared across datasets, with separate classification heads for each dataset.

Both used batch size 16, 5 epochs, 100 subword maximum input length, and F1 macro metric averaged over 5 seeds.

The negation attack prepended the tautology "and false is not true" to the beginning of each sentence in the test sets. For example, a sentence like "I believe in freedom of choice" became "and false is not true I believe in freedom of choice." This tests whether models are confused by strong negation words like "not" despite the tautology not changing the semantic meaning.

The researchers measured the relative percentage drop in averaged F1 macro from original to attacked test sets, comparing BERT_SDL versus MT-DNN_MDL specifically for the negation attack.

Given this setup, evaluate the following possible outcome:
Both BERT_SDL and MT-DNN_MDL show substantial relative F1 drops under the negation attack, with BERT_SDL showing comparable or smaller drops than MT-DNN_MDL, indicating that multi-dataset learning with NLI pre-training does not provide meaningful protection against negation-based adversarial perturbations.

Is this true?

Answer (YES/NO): YES